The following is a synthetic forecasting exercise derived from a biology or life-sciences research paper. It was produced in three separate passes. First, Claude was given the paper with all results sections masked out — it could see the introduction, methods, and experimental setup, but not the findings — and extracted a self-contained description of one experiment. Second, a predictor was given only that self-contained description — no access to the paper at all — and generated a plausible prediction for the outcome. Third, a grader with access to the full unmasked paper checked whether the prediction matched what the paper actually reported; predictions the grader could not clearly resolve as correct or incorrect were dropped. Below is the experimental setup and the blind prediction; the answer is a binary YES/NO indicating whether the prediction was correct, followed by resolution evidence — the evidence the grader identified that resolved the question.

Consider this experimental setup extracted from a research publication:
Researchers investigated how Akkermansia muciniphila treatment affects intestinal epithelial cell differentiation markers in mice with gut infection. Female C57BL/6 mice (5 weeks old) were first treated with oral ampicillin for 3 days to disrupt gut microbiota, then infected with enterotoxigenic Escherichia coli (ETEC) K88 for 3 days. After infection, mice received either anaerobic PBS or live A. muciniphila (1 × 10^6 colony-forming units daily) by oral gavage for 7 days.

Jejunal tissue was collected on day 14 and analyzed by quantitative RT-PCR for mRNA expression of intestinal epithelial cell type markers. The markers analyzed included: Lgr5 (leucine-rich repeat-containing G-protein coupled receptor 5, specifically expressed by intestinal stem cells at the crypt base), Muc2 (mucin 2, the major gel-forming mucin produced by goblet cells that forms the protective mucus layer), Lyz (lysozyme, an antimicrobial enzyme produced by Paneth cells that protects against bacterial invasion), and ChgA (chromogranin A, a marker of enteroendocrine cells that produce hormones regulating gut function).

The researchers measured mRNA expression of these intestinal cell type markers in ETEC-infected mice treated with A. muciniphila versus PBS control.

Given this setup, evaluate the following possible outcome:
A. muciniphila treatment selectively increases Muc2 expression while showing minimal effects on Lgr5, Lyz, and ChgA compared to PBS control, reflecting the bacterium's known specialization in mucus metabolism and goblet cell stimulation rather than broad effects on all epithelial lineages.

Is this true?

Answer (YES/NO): NO